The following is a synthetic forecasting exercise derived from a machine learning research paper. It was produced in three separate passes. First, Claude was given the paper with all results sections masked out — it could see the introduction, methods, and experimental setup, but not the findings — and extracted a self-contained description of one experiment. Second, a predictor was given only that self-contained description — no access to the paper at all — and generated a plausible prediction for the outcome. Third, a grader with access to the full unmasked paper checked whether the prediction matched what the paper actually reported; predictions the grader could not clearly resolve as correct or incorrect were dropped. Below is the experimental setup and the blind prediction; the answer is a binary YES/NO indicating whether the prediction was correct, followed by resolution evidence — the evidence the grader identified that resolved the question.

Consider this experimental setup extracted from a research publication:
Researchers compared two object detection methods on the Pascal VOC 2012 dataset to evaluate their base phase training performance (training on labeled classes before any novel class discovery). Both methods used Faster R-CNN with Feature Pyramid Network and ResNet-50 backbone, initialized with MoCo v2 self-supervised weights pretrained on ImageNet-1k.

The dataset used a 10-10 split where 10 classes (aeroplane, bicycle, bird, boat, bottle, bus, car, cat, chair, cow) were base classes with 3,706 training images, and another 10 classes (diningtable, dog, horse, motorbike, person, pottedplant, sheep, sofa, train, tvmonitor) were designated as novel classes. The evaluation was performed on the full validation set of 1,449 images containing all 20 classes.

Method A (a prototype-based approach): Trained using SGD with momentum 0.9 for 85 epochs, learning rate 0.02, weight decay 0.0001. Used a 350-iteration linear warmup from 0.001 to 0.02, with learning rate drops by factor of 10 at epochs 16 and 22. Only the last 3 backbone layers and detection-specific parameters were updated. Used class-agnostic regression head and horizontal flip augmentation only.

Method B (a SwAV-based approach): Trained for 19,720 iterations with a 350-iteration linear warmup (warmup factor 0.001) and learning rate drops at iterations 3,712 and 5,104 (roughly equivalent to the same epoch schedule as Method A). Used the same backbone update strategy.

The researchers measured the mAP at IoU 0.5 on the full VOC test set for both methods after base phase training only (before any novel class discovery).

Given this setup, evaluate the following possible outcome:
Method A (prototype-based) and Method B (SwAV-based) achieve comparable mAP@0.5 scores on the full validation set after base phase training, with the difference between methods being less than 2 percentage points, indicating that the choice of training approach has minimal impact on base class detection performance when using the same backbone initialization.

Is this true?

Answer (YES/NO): YES